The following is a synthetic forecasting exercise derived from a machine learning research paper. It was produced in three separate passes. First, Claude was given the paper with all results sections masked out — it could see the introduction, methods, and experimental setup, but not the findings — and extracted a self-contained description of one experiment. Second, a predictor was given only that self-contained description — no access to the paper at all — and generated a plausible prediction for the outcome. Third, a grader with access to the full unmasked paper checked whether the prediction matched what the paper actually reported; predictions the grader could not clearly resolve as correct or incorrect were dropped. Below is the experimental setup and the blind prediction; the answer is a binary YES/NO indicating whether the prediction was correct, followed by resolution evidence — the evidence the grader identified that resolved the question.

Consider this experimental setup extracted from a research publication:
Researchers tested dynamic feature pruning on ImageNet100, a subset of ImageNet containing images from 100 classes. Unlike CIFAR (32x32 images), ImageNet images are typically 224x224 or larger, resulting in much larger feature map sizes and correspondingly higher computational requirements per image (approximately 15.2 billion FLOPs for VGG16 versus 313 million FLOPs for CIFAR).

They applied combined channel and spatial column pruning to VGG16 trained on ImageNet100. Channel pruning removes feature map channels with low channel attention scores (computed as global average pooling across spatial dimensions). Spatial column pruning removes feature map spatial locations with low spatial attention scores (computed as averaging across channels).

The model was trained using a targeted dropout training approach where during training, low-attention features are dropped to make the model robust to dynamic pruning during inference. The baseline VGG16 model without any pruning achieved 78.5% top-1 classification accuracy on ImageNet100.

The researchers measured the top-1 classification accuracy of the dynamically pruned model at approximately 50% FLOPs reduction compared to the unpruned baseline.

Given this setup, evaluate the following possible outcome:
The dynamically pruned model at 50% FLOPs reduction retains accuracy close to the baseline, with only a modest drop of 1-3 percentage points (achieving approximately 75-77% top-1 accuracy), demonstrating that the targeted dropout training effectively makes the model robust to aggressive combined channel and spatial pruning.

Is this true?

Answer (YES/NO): NO